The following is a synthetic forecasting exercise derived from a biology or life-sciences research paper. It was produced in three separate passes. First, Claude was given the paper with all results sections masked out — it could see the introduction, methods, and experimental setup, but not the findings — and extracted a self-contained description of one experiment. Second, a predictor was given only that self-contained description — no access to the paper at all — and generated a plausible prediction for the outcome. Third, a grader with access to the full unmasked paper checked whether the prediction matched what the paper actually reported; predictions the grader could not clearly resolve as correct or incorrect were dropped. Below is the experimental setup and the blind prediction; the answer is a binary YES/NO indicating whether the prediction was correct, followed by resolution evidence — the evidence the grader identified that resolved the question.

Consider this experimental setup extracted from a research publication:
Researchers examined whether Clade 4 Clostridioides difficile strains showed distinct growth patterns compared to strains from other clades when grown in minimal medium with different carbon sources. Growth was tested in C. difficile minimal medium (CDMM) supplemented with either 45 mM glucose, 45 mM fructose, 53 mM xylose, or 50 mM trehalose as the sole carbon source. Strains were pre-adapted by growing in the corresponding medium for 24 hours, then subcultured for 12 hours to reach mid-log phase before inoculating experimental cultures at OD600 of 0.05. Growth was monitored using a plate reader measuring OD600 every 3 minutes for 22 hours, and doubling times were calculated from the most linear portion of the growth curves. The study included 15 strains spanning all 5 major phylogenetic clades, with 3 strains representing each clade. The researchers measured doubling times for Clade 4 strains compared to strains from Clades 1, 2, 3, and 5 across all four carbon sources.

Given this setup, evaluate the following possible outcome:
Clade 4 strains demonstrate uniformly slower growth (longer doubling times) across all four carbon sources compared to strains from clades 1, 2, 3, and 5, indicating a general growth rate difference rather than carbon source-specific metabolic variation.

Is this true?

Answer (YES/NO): NO